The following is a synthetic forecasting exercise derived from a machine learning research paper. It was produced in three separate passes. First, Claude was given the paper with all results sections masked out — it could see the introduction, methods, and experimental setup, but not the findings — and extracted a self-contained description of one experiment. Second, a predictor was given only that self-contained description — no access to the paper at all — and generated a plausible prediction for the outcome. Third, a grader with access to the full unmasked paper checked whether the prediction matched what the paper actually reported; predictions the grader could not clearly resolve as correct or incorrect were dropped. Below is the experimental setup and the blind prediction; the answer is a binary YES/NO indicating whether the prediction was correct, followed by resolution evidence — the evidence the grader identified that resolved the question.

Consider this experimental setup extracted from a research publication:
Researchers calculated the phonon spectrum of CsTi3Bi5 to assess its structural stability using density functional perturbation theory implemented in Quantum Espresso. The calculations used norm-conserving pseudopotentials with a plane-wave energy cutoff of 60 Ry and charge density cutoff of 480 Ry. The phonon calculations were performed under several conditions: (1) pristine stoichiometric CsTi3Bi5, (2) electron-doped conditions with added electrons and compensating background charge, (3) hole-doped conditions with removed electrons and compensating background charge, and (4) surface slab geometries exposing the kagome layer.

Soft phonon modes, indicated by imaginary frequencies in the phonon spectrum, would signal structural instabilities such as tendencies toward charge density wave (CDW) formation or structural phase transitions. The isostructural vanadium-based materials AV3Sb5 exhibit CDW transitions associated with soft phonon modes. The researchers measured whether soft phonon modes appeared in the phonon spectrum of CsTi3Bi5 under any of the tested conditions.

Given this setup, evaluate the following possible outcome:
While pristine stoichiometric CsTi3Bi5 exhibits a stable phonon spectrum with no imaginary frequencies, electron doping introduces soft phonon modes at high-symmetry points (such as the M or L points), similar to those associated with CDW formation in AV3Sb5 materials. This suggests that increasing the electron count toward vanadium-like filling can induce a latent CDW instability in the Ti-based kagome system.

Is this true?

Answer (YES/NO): NO